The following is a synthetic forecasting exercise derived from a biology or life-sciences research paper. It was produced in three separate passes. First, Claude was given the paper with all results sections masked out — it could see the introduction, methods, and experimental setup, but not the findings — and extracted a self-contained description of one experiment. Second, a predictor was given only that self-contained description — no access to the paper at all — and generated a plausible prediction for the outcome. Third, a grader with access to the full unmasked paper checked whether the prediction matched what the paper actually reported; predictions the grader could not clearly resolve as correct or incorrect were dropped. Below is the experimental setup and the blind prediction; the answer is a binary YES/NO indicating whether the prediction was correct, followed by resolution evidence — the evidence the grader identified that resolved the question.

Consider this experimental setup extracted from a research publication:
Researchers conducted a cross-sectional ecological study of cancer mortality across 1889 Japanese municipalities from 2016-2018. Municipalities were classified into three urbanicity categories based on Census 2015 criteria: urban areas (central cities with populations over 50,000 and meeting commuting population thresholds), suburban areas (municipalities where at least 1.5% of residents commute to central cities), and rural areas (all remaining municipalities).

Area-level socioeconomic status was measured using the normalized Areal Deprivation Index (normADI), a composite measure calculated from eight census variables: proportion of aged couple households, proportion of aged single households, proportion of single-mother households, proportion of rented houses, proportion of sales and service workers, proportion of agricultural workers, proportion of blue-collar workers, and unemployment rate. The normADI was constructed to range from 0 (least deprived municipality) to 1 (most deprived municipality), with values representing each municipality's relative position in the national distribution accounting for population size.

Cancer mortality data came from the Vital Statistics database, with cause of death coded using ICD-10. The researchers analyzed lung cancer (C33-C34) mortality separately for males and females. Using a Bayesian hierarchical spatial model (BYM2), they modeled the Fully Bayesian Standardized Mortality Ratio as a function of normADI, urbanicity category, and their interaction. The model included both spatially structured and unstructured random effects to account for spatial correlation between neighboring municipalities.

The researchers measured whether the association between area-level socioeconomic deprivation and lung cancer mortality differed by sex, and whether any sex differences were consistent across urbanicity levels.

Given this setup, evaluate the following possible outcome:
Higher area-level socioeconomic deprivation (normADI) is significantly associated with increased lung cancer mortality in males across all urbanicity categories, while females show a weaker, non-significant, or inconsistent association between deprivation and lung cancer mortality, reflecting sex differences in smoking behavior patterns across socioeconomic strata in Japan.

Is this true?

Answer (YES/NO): NO